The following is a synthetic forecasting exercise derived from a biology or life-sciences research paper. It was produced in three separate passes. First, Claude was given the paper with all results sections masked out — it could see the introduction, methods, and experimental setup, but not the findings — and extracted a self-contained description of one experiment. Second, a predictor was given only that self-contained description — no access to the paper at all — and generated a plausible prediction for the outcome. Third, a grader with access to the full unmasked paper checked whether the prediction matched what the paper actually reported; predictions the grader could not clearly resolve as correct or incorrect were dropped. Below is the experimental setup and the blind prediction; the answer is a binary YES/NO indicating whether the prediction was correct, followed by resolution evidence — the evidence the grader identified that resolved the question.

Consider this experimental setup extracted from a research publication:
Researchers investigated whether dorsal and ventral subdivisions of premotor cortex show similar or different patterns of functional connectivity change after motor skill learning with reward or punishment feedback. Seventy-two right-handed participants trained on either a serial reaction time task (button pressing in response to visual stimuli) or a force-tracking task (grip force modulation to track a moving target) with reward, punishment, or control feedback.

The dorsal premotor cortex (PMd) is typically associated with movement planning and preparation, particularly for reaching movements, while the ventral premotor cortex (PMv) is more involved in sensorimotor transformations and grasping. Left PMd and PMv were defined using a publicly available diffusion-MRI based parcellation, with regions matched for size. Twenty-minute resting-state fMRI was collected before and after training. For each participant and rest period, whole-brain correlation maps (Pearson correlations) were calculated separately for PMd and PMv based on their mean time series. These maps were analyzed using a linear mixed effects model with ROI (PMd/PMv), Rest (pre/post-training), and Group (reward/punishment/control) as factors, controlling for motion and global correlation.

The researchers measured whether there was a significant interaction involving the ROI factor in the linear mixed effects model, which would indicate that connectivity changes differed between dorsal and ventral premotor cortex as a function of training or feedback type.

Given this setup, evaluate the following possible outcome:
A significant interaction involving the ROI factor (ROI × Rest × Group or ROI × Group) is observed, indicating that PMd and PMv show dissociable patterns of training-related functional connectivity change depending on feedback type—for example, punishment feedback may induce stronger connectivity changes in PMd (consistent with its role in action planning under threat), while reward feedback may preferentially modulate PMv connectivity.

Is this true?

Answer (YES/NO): NO